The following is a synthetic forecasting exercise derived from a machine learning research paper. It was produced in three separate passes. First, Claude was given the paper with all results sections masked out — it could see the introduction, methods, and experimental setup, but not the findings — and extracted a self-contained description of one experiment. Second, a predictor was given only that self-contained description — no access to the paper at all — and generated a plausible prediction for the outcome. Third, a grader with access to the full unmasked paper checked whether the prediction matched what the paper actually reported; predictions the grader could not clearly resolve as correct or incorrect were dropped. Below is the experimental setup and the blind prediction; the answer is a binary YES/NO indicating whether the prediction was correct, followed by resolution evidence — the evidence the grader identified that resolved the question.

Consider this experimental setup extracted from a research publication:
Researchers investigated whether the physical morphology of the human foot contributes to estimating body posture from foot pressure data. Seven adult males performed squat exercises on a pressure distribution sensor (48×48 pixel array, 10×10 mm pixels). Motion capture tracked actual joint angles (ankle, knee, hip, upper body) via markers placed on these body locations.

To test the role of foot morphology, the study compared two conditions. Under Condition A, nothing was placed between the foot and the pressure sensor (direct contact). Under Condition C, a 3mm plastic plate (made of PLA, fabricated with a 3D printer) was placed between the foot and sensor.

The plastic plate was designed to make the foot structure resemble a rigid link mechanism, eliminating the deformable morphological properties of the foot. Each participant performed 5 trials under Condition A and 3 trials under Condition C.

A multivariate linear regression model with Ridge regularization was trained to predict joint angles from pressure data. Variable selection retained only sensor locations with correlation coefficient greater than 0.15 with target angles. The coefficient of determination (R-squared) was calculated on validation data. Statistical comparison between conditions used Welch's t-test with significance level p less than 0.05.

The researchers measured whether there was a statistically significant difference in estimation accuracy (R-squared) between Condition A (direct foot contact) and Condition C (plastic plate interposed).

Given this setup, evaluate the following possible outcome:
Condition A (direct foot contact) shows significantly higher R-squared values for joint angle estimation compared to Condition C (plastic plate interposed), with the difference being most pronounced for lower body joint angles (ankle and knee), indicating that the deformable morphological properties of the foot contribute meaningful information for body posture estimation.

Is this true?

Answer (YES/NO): NO